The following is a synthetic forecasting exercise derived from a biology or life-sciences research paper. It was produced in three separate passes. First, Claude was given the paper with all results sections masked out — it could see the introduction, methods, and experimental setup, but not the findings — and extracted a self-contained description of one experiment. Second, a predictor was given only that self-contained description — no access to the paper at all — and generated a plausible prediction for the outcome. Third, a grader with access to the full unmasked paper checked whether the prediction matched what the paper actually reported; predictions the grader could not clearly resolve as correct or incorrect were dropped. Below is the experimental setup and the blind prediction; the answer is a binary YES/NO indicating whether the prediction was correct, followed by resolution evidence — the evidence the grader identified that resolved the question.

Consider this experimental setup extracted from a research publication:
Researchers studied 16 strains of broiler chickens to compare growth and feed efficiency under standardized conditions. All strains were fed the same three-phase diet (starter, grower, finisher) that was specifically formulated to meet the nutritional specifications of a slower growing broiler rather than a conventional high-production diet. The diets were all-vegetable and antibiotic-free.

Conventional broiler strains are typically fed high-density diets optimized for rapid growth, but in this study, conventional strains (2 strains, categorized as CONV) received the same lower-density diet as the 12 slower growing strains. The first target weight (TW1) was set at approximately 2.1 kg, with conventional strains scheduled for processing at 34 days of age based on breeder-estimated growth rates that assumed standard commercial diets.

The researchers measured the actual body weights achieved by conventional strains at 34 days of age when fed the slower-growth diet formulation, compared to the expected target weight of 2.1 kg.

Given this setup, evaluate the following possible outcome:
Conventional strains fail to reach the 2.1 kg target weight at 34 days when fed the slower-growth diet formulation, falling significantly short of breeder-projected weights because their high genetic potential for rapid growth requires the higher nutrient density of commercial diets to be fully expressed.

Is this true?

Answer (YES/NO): YES